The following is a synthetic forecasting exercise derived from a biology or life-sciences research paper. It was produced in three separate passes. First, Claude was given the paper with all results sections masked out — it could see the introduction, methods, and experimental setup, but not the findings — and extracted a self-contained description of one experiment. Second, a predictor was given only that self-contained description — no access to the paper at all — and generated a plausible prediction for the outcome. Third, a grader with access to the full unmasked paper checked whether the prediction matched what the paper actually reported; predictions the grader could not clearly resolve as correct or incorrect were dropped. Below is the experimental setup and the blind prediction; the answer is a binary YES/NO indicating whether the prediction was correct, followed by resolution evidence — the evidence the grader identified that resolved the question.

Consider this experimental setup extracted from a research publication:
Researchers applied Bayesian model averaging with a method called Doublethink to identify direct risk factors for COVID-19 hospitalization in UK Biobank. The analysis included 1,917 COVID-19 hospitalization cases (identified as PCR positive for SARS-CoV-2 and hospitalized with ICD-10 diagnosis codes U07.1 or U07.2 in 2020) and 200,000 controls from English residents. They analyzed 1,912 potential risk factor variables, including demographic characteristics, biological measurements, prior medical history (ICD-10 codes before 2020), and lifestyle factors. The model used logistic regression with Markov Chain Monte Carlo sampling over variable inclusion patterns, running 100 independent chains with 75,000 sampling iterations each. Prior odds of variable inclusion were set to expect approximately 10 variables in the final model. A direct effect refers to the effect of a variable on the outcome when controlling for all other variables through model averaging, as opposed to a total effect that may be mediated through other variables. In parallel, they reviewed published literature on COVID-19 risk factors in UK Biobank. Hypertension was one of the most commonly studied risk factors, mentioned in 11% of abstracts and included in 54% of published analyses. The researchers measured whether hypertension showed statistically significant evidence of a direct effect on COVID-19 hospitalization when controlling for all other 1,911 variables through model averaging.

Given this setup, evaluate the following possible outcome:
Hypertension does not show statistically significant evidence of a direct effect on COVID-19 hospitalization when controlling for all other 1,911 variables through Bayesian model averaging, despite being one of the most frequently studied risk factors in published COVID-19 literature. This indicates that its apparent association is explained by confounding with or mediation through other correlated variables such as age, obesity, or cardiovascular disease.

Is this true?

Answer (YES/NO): YES